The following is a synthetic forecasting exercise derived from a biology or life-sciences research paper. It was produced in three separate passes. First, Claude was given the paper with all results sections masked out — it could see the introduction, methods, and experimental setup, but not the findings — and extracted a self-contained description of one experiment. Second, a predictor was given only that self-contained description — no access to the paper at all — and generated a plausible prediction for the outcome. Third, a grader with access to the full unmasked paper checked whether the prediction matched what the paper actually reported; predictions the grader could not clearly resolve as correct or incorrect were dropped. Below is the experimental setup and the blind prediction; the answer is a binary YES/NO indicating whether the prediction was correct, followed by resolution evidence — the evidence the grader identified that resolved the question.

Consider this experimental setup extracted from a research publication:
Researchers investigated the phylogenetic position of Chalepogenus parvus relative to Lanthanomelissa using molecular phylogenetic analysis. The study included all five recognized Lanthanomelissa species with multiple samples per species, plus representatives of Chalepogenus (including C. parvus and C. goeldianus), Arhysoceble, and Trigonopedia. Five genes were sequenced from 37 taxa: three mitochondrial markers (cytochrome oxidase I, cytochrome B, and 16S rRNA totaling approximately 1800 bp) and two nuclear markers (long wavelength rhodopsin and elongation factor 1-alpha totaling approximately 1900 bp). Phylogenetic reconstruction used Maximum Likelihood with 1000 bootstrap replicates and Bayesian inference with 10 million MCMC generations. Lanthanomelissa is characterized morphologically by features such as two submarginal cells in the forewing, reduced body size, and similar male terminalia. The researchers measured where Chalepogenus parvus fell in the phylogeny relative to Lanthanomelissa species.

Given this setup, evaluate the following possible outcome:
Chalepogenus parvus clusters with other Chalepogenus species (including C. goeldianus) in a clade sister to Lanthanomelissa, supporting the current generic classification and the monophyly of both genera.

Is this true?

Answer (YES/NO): NO